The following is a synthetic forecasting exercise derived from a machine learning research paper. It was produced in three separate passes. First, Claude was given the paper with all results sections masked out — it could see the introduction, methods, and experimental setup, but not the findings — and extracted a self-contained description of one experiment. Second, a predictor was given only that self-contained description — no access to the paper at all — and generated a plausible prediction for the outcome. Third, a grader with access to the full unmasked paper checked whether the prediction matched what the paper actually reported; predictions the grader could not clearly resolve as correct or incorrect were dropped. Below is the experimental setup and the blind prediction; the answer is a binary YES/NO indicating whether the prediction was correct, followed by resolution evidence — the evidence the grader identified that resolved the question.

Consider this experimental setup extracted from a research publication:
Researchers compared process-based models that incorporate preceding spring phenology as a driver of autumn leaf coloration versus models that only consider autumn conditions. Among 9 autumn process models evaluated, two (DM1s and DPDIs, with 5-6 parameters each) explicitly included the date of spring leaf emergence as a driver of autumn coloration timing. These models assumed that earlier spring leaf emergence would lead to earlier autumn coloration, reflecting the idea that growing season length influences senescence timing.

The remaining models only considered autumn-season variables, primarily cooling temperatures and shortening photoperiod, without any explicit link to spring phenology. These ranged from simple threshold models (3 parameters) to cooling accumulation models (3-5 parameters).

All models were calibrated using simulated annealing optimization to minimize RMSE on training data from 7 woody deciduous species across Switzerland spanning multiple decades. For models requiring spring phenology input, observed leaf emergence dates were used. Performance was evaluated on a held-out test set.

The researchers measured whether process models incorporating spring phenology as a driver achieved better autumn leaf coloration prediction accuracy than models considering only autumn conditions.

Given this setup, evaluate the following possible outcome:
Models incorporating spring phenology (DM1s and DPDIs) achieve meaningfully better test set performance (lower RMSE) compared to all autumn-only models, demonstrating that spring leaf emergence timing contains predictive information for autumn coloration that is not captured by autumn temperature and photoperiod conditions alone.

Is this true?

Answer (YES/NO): NO